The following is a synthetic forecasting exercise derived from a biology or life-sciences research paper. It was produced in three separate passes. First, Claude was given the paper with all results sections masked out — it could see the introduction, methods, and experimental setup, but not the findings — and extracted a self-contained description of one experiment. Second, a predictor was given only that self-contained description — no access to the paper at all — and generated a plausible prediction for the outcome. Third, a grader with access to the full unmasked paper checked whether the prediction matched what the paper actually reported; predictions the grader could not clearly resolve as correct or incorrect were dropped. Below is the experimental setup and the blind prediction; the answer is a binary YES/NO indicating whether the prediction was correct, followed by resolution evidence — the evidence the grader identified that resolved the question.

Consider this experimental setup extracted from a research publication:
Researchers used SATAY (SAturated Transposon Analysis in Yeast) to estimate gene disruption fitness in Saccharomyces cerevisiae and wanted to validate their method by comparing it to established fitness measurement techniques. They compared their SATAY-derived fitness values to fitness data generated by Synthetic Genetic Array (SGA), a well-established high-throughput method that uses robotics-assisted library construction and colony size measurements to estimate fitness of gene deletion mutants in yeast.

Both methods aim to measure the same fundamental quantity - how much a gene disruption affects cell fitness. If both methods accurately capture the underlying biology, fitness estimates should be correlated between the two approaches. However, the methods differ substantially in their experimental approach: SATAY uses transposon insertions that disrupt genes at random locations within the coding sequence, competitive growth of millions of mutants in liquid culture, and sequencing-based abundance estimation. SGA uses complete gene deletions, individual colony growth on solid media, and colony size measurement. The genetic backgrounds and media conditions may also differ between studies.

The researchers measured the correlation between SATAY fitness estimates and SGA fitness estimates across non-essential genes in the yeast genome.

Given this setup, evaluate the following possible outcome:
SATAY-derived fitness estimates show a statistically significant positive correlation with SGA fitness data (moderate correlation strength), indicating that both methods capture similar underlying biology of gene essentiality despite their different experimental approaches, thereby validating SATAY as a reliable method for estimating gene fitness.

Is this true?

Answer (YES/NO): NO